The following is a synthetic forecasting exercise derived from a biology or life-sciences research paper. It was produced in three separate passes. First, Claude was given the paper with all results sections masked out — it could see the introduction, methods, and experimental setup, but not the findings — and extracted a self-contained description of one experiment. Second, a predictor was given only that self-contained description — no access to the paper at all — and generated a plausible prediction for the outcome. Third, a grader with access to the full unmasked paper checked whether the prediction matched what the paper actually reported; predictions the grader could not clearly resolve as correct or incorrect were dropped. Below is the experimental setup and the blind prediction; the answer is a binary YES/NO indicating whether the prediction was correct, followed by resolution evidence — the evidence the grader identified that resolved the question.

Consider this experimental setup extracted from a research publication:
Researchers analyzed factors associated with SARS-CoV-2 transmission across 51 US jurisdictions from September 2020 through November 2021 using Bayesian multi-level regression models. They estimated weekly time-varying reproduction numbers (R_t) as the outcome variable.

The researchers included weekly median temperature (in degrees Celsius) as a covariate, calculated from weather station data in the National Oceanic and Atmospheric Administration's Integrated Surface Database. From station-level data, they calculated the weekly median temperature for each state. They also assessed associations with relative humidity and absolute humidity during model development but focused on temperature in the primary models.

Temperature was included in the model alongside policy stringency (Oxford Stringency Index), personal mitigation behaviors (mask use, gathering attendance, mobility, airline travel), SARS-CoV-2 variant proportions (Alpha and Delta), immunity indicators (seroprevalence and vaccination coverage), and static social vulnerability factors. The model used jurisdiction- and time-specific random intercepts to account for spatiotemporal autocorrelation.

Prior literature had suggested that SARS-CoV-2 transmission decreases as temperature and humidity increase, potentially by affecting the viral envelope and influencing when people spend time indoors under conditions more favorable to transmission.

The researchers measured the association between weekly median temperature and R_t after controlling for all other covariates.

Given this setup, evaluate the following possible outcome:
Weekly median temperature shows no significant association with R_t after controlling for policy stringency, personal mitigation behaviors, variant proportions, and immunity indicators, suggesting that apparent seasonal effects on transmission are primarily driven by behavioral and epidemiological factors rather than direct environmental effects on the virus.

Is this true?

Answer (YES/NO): NO